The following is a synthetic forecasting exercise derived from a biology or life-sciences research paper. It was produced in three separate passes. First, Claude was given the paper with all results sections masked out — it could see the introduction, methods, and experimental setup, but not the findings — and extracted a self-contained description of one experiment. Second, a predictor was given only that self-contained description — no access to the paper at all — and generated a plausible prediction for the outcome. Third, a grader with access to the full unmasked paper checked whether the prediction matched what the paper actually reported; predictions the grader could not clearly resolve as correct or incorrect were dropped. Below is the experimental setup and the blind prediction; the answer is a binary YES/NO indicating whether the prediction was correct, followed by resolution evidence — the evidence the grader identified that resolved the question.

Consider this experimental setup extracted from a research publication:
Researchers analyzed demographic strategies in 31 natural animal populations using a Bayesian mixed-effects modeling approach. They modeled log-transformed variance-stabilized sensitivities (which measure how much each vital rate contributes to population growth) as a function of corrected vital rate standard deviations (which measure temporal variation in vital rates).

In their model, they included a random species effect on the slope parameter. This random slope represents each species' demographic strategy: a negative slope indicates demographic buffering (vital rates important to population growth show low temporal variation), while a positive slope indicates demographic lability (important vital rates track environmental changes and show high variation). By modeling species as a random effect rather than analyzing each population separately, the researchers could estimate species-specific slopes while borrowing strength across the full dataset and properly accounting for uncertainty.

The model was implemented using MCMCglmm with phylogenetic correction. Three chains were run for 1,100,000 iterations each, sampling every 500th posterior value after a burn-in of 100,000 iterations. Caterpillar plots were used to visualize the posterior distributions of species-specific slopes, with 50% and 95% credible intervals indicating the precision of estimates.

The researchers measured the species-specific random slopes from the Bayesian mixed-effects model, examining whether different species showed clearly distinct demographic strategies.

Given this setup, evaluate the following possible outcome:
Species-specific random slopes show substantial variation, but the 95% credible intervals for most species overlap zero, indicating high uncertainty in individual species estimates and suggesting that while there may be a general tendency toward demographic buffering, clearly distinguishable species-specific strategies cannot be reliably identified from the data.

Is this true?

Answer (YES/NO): NO